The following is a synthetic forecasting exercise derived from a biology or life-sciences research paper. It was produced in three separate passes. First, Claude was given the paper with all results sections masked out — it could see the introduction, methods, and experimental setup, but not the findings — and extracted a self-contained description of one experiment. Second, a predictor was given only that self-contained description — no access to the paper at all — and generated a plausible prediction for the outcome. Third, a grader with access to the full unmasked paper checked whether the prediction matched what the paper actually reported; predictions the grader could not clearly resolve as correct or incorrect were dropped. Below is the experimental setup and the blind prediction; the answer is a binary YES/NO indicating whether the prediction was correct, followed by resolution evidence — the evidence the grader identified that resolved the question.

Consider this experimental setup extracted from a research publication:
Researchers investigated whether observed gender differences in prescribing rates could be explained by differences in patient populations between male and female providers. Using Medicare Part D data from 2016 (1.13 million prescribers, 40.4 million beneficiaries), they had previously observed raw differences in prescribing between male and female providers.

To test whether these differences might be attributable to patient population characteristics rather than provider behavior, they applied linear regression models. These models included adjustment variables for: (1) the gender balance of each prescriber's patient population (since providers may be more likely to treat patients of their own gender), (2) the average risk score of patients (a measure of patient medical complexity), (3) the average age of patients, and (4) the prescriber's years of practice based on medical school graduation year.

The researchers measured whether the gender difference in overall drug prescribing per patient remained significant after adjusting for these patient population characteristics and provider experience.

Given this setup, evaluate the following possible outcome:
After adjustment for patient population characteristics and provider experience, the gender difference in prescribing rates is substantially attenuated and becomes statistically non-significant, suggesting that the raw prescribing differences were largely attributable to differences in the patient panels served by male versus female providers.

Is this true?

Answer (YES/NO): NO